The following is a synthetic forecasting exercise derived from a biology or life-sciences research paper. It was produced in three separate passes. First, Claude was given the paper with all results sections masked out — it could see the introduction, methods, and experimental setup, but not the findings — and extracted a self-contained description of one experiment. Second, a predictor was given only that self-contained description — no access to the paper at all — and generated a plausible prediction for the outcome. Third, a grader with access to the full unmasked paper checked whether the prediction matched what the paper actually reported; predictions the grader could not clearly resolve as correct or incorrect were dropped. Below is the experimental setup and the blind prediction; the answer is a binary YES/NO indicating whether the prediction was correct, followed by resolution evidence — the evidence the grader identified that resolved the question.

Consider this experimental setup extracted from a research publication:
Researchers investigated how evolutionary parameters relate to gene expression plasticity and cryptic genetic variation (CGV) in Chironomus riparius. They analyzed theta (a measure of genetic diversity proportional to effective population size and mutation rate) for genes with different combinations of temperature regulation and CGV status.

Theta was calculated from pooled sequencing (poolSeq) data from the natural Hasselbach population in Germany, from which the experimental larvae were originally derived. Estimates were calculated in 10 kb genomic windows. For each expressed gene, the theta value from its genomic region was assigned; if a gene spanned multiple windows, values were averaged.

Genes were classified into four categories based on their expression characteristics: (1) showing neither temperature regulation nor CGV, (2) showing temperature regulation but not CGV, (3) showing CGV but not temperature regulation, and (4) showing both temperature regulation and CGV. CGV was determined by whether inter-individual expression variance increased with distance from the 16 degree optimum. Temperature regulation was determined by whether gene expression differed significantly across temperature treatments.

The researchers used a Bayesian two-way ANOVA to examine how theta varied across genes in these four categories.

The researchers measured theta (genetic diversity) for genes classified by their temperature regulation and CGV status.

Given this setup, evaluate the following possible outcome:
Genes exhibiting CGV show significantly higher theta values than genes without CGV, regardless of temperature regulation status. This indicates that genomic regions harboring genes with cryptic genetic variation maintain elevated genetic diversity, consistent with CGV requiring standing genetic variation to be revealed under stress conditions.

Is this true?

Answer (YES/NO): NO